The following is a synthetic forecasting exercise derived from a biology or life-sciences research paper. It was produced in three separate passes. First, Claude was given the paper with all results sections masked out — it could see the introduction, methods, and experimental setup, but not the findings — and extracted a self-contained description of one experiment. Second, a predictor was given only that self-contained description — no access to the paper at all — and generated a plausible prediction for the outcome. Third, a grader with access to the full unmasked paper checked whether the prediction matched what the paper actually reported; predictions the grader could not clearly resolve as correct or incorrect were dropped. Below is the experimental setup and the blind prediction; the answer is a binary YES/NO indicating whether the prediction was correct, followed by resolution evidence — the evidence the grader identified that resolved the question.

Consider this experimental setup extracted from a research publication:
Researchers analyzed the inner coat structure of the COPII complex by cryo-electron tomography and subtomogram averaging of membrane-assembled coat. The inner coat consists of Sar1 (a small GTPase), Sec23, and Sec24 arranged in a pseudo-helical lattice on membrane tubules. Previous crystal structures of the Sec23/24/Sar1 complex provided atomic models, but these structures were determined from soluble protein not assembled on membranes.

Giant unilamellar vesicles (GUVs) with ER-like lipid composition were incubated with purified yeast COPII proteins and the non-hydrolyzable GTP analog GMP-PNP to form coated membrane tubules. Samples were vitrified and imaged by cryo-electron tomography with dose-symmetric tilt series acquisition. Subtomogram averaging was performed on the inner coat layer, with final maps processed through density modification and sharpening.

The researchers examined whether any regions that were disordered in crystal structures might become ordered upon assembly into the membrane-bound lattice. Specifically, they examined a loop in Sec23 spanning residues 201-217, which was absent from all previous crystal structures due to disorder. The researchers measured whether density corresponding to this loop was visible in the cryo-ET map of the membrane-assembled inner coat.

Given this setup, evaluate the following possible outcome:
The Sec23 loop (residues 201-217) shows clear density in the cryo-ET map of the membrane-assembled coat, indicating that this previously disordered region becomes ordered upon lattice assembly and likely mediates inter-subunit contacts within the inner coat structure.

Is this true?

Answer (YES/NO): YES